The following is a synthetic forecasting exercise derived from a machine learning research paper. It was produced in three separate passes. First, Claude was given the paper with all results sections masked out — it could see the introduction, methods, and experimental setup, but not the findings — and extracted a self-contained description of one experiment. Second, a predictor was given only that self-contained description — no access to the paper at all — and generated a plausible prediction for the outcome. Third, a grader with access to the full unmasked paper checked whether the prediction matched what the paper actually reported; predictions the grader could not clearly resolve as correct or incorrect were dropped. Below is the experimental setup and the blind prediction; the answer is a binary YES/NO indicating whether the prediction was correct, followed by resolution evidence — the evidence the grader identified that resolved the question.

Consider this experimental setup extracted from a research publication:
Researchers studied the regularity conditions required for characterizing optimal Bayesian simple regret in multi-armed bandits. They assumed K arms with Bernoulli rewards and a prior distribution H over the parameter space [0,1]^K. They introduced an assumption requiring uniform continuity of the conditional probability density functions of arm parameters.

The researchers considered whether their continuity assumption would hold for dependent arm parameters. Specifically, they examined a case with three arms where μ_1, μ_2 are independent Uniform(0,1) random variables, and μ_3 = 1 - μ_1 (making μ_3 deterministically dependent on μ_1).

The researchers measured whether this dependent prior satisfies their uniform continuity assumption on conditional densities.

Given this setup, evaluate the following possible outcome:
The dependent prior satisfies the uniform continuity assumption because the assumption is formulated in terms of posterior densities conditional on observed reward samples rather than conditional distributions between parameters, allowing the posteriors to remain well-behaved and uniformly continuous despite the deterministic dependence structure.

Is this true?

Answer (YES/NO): NO